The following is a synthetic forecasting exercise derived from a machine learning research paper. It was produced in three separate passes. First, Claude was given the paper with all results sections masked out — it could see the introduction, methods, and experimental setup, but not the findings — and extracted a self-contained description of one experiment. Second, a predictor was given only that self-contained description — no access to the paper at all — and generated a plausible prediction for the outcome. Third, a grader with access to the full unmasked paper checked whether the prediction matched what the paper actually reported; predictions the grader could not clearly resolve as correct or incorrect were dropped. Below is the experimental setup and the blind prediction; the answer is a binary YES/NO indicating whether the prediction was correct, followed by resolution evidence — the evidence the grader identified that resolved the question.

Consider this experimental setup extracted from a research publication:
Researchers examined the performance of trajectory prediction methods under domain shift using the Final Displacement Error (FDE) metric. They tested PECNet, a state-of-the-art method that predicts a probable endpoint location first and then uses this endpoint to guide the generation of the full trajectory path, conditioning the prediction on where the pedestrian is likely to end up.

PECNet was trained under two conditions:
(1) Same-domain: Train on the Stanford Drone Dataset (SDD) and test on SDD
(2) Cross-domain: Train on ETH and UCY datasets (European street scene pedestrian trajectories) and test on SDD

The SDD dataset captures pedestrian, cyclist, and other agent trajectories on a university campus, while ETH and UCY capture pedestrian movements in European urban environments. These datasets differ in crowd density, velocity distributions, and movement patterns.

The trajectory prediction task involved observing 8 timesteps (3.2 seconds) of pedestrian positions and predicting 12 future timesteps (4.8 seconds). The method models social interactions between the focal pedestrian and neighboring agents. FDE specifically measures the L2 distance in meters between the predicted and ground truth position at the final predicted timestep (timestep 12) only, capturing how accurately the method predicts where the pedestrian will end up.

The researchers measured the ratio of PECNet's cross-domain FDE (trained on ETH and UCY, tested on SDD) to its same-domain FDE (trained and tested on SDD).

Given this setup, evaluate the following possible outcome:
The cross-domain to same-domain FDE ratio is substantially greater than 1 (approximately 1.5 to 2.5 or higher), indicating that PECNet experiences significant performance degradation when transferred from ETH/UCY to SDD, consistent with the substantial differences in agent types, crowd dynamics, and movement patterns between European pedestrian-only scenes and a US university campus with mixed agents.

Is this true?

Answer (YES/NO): YES